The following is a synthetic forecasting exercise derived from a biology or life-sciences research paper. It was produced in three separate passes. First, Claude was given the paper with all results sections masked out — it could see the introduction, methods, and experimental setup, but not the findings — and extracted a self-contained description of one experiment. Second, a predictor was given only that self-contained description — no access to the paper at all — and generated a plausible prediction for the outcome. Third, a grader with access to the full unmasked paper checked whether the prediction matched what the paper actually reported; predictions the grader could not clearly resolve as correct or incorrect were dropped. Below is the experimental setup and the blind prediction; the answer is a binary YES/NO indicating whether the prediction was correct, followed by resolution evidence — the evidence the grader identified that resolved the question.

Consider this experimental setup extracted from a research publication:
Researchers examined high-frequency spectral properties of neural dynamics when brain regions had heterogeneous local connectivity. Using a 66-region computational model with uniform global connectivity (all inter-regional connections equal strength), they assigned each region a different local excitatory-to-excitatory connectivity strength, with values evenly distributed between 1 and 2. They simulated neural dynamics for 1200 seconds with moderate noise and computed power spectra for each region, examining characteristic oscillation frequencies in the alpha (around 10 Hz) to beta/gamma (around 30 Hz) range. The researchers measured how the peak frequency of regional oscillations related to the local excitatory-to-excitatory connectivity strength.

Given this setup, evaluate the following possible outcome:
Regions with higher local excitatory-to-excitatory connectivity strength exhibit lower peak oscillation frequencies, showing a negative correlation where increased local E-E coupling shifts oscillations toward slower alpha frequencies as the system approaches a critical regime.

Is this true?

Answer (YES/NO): NO